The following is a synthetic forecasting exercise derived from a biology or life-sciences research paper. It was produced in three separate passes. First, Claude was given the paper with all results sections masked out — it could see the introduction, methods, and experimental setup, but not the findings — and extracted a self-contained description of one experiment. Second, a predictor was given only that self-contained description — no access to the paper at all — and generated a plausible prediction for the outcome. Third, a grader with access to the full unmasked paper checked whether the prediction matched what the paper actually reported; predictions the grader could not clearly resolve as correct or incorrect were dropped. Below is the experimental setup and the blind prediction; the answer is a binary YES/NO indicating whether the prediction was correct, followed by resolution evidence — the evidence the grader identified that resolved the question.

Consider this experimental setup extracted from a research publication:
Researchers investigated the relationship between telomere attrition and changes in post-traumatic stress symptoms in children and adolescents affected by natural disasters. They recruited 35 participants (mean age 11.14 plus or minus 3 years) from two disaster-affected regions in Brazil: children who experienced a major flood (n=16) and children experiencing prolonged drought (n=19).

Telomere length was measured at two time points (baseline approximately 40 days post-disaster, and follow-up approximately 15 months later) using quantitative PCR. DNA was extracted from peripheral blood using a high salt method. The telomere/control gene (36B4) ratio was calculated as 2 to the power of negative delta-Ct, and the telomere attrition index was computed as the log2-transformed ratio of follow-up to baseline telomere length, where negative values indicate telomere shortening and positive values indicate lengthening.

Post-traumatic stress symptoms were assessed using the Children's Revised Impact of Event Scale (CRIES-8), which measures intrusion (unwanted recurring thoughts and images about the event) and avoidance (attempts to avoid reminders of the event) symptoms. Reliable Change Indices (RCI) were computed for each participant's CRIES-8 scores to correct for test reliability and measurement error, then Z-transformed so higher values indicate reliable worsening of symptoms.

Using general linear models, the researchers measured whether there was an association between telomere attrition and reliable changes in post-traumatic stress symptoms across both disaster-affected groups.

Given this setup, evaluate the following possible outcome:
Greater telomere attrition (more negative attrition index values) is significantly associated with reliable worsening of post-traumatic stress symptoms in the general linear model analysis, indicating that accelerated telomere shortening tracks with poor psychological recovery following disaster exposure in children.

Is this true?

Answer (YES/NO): YES